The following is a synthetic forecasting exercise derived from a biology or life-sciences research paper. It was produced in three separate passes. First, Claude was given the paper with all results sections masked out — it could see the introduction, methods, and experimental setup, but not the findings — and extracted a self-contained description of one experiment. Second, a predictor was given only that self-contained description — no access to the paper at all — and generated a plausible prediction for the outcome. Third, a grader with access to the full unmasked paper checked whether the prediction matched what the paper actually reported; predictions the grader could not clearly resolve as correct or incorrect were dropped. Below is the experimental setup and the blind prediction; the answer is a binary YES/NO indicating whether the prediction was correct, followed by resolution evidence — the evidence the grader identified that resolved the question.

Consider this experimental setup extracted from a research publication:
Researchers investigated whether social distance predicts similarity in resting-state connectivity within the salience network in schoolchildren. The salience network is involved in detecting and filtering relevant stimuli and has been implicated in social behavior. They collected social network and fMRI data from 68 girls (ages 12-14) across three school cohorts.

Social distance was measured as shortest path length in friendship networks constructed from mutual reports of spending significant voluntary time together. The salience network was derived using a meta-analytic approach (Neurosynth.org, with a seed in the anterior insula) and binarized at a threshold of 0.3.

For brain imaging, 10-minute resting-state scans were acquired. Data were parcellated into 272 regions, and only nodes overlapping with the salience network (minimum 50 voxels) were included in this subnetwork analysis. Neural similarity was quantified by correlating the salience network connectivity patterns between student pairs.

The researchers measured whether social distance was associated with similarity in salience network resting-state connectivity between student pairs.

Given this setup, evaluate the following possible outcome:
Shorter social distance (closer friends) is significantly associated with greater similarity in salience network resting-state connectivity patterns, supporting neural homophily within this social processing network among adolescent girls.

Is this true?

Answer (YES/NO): NO